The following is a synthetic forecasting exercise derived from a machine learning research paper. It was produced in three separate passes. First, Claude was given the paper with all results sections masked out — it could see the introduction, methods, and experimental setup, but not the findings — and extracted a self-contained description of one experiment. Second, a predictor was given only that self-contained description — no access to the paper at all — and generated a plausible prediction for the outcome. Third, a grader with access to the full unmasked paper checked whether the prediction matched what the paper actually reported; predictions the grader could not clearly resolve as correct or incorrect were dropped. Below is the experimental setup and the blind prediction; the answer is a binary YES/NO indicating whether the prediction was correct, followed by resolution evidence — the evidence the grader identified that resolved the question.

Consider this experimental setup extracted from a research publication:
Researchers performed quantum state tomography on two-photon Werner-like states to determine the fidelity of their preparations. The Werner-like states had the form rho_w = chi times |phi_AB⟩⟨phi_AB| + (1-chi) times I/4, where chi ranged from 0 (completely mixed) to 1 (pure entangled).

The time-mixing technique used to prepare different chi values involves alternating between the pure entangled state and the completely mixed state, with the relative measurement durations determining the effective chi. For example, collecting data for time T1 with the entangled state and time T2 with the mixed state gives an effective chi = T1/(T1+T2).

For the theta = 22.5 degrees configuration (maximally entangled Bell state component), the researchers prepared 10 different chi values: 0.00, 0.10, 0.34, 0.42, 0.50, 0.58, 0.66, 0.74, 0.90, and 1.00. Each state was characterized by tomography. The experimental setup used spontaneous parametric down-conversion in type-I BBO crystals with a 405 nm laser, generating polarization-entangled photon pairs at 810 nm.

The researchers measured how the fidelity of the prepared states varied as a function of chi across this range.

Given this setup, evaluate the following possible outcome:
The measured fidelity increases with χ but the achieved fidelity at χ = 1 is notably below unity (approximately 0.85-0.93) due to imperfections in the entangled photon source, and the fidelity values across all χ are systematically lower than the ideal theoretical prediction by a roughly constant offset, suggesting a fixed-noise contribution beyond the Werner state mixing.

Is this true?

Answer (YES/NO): NO